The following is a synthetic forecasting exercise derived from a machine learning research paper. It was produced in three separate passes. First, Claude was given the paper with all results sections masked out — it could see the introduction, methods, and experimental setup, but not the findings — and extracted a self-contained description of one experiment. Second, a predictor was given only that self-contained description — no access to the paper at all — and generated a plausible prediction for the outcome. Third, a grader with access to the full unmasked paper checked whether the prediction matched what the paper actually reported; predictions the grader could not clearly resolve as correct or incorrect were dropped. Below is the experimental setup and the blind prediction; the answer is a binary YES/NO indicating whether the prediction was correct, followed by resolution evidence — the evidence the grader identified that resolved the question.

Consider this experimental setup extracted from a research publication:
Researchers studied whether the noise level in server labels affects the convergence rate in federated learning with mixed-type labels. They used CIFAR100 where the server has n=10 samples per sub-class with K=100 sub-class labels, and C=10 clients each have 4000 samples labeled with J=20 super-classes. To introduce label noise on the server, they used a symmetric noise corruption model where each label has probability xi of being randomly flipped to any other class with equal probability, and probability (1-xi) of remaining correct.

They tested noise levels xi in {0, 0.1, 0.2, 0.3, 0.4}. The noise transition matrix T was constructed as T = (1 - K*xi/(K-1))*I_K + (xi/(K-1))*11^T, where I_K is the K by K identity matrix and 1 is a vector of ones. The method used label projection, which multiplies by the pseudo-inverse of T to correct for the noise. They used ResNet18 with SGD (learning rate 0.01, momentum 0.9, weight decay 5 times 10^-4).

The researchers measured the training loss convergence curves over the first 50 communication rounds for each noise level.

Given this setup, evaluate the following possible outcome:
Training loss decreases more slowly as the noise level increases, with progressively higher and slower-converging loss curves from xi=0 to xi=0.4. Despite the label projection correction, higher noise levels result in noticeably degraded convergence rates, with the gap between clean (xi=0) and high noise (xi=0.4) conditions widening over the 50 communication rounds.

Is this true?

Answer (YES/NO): NO